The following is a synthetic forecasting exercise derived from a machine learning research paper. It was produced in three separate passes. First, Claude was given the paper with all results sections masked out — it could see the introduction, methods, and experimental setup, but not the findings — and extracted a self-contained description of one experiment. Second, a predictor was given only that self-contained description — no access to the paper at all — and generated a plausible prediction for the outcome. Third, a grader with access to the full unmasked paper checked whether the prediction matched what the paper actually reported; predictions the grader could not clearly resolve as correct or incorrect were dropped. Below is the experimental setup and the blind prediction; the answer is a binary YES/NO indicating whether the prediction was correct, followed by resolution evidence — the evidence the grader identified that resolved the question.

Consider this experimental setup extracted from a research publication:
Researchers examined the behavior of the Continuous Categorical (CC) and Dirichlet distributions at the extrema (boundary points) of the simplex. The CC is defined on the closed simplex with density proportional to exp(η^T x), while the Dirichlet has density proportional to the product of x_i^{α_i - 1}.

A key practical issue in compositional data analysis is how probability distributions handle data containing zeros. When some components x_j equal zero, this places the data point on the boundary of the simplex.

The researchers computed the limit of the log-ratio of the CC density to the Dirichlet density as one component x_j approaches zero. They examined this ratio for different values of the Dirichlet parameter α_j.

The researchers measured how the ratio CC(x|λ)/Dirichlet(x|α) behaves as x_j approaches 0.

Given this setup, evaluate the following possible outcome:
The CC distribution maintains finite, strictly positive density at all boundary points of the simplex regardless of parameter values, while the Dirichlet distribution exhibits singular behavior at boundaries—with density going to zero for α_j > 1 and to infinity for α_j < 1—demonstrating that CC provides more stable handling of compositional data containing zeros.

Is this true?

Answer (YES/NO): YES